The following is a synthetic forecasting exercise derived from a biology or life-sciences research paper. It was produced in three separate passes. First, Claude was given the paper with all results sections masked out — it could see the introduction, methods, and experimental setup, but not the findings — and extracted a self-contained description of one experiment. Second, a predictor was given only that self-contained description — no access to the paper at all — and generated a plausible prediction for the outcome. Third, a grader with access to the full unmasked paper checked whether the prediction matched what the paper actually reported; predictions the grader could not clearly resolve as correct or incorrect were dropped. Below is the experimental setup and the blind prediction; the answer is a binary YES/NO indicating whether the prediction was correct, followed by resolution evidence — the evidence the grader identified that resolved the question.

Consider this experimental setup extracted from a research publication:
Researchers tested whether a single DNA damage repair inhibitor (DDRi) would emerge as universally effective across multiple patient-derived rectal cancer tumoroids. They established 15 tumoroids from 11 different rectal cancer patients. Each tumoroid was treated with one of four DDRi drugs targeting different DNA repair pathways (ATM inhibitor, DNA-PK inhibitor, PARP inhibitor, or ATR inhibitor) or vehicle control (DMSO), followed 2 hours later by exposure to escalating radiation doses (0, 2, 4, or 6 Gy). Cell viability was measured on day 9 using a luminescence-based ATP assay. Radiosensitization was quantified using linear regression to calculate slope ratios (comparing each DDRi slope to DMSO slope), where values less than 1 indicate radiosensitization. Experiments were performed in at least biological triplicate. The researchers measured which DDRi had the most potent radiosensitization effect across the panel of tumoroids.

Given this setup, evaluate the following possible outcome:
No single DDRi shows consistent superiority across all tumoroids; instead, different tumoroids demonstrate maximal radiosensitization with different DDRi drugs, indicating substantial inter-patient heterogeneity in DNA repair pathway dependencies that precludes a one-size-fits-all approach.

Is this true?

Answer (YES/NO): YES